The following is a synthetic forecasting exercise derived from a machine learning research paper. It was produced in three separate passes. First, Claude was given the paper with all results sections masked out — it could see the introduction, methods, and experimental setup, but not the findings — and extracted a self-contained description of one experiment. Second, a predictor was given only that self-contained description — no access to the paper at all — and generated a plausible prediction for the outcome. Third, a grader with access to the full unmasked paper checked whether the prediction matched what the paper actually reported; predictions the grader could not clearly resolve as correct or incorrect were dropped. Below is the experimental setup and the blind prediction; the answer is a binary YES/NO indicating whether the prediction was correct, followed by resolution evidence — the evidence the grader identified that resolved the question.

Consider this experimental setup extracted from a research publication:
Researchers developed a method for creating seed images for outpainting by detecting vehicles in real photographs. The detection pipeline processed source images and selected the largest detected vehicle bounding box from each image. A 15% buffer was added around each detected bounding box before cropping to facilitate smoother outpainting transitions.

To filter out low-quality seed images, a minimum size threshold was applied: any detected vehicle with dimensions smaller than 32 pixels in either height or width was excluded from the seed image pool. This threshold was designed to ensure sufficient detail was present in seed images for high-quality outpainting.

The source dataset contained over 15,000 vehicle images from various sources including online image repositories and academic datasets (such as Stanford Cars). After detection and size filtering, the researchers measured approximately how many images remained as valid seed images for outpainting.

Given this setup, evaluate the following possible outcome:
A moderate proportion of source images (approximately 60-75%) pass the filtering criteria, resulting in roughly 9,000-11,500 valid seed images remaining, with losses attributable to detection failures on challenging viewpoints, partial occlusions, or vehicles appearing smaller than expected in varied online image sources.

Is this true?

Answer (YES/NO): NO